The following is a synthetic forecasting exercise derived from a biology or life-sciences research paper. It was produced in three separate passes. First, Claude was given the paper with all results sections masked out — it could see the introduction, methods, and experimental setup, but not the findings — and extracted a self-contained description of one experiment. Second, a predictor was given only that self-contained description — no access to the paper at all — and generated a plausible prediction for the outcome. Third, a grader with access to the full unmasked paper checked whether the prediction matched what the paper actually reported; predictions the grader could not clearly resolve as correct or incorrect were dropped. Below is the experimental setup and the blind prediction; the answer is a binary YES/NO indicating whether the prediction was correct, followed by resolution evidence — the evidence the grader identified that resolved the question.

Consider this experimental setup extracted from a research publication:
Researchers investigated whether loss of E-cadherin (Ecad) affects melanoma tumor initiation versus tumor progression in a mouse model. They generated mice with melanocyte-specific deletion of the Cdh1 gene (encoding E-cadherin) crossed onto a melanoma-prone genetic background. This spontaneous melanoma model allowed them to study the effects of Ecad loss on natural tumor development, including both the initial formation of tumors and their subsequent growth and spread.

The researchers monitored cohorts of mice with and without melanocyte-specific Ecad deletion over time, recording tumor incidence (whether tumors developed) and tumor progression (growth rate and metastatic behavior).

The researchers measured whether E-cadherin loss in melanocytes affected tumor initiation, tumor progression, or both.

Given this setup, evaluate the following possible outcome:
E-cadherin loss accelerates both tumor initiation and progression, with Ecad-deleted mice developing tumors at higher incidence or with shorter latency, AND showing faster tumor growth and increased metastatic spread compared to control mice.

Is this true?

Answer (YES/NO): NO